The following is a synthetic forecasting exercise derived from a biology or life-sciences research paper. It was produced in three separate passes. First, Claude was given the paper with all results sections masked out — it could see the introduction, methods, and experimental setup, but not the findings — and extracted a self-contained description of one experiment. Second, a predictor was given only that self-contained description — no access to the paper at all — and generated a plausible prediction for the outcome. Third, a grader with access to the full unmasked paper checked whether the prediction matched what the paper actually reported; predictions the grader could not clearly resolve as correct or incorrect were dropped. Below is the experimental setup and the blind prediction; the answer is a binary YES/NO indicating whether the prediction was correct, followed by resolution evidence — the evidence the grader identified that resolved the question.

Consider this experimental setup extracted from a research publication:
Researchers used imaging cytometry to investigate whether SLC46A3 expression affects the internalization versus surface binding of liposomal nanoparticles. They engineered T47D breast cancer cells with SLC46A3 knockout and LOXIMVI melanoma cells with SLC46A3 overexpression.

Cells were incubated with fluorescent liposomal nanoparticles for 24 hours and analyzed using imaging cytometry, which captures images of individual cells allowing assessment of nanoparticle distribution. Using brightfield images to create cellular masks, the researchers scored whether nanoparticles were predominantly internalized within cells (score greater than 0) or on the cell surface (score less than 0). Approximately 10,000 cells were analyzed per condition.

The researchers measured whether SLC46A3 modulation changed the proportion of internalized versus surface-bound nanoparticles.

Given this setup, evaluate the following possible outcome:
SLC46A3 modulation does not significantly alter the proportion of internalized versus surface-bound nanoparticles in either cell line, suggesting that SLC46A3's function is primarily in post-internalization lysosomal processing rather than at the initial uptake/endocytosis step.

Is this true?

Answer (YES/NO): YES